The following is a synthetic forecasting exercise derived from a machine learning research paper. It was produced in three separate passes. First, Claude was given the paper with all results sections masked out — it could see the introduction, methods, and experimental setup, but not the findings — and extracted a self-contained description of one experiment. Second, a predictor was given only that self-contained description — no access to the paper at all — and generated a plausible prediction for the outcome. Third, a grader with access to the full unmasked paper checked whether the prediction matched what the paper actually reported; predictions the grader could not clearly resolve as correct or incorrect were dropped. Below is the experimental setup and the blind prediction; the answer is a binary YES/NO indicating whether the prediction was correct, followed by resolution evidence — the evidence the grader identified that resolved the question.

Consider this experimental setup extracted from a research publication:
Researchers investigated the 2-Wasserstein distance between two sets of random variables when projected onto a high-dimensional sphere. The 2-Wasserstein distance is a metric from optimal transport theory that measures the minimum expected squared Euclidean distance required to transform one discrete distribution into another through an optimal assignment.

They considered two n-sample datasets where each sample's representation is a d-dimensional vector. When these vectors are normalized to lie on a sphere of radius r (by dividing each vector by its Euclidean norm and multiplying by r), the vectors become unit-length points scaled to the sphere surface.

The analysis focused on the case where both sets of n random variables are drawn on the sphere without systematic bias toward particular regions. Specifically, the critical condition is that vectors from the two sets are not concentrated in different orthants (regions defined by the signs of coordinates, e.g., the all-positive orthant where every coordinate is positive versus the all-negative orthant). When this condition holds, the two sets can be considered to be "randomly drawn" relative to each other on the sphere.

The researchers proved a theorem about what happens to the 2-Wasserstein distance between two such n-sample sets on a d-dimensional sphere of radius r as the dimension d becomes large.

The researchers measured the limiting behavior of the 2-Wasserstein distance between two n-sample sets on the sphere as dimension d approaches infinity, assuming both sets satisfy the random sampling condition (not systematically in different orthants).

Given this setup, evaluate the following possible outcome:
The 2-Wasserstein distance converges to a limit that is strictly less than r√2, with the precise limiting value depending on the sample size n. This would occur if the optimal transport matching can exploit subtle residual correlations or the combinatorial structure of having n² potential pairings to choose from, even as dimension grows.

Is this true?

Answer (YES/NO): NO